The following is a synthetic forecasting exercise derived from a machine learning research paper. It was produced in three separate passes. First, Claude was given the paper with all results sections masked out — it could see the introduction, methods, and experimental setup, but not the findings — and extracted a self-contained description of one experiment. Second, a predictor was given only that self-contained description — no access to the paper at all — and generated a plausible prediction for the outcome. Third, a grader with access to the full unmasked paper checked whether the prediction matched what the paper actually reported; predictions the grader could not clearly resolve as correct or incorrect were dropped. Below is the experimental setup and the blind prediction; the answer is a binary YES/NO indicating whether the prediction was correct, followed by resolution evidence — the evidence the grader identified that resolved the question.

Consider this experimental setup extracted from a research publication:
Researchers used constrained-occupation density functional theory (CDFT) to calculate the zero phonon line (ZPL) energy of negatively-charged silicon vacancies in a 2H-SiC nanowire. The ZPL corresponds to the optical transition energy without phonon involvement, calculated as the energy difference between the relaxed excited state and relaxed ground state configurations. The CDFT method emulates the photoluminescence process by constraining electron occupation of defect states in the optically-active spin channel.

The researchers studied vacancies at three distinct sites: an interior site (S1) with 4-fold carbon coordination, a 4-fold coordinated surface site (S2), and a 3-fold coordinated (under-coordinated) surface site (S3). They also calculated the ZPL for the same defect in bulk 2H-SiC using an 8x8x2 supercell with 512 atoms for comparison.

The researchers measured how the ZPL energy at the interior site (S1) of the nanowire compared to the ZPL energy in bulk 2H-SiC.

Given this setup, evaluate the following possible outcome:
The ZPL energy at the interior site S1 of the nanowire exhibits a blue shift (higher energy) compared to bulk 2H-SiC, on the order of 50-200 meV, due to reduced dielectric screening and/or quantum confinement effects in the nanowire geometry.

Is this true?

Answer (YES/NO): NO